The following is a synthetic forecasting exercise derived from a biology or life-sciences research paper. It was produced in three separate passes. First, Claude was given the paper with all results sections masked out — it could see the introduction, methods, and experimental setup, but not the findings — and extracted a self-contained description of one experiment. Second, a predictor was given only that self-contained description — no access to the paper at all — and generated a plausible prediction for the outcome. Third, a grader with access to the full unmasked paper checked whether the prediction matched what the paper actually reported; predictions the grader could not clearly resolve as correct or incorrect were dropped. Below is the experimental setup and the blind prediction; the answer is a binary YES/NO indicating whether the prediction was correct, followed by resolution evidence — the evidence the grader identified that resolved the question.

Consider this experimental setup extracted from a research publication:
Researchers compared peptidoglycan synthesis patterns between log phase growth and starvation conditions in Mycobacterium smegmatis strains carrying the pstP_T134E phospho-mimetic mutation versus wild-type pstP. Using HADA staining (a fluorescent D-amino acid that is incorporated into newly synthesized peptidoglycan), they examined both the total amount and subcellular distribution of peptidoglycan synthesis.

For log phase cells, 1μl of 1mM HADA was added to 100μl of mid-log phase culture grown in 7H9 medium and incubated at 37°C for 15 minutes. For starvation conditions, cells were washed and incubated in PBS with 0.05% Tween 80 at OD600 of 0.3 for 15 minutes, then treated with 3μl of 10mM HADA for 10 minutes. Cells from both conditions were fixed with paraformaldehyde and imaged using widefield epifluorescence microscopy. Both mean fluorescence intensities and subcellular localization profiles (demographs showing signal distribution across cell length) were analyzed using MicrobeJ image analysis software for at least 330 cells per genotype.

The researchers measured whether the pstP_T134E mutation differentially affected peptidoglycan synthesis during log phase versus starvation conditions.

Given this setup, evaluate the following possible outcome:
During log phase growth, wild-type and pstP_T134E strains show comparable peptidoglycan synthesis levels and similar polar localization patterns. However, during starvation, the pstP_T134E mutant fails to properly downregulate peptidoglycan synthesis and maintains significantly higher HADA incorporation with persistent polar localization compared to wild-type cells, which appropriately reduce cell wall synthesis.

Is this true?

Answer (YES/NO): NO